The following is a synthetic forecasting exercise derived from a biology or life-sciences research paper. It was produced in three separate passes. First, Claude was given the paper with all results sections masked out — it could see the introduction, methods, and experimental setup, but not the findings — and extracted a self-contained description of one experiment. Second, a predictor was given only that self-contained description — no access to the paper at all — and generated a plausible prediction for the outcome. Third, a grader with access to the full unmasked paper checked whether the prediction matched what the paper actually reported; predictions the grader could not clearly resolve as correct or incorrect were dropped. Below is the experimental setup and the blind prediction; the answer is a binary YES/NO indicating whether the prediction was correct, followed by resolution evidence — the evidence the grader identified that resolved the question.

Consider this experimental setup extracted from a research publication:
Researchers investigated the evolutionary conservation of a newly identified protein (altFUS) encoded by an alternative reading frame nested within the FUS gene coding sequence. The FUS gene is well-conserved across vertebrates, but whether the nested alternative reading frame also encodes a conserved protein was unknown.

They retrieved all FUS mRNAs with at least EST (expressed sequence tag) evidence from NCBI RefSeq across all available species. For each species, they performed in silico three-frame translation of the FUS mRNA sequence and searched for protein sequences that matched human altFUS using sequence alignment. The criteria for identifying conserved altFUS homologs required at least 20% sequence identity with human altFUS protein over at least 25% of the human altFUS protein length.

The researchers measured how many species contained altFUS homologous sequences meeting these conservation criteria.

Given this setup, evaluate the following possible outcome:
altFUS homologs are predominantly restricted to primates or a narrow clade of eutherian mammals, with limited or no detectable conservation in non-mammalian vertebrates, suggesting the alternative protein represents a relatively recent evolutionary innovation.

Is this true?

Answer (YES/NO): NO